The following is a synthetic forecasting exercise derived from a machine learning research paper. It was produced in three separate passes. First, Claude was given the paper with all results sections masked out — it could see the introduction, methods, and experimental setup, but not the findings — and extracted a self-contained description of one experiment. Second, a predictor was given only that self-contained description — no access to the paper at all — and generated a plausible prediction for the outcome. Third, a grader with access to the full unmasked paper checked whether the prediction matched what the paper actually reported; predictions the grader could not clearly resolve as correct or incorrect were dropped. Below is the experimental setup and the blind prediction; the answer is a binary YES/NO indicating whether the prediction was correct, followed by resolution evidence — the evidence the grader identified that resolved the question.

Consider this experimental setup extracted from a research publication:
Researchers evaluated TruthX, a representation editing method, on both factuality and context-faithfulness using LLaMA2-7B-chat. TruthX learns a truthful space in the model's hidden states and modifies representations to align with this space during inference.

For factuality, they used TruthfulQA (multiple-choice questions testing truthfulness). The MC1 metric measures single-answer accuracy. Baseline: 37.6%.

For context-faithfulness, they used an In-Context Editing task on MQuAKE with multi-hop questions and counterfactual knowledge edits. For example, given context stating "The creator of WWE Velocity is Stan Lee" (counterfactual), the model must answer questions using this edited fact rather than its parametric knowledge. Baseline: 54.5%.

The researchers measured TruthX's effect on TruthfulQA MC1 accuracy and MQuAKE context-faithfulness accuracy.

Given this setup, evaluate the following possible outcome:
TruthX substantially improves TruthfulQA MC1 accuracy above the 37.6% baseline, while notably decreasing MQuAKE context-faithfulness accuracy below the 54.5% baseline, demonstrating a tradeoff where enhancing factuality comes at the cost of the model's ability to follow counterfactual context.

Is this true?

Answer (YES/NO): YES